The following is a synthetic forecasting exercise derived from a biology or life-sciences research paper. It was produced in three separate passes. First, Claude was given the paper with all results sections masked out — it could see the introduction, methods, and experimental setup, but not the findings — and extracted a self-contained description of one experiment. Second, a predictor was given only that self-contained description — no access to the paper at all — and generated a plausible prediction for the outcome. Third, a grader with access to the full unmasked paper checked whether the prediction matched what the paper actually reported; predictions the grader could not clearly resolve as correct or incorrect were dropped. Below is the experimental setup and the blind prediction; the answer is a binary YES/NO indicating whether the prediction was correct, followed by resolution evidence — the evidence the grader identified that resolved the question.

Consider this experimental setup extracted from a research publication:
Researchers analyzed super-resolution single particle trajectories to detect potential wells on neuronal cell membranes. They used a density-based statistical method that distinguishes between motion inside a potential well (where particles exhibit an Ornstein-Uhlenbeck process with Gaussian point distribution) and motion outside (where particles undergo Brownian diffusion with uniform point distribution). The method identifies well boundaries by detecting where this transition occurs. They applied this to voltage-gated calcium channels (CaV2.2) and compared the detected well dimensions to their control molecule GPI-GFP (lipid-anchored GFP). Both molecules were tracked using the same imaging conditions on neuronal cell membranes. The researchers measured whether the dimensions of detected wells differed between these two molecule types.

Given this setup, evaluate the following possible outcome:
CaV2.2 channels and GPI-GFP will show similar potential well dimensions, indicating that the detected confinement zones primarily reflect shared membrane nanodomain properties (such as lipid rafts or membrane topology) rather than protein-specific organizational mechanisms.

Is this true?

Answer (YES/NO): NO